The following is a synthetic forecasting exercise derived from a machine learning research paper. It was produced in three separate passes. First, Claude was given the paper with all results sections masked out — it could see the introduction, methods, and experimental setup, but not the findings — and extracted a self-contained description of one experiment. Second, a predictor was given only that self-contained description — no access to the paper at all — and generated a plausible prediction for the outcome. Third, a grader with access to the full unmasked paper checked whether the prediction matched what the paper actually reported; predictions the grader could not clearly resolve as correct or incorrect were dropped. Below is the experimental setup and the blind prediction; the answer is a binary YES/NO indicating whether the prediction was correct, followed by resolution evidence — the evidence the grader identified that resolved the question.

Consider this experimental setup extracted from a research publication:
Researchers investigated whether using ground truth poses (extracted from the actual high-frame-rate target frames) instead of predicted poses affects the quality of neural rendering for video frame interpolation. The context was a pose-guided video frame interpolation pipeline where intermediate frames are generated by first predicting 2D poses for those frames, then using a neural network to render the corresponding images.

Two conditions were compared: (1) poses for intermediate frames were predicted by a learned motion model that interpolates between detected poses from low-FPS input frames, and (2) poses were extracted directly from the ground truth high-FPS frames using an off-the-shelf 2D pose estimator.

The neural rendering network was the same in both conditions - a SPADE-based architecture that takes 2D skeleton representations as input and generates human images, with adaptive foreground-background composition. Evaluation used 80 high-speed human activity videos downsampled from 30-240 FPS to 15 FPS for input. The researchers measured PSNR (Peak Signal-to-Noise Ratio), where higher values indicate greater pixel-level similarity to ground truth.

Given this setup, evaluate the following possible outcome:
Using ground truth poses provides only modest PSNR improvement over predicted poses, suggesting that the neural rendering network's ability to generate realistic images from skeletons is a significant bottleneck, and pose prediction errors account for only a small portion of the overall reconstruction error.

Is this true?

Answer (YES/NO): NO